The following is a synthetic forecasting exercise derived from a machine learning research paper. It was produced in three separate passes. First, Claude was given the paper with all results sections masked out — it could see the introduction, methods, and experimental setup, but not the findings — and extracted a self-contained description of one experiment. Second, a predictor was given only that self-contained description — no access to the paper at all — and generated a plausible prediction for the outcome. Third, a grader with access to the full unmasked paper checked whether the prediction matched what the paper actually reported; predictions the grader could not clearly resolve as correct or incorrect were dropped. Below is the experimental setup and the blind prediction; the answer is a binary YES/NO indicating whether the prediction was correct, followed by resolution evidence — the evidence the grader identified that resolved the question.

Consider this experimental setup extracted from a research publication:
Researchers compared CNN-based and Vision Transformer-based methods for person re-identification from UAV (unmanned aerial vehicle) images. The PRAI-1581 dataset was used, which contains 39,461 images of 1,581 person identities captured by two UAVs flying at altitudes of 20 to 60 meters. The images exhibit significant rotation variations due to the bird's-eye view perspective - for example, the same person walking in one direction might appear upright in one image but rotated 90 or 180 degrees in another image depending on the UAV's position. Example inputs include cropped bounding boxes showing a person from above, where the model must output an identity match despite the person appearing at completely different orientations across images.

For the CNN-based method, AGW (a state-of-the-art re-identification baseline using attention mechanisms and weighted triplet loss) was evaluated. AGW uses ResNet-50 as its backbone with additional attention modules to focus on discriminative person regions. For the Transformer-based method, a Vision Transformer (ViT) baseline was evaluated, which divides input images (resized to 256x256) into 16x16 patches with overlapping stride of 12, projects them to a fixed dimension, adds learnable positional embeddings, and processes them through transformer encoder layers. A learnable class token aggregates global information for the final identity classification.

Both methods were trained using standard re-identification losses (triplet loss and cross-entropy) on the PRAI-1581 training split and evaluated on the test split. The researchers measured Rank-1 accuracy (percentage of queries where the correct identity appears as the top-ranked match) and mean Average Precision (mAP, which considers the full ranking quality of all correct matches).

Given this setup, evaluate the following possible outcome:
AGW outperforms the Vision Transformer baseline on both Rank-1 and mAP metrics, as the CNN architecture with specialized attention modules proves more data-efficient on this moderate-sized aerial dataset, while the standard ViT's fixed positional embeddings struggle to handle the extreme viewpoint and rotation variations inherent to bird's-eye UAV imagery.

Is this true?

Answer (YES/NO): NO